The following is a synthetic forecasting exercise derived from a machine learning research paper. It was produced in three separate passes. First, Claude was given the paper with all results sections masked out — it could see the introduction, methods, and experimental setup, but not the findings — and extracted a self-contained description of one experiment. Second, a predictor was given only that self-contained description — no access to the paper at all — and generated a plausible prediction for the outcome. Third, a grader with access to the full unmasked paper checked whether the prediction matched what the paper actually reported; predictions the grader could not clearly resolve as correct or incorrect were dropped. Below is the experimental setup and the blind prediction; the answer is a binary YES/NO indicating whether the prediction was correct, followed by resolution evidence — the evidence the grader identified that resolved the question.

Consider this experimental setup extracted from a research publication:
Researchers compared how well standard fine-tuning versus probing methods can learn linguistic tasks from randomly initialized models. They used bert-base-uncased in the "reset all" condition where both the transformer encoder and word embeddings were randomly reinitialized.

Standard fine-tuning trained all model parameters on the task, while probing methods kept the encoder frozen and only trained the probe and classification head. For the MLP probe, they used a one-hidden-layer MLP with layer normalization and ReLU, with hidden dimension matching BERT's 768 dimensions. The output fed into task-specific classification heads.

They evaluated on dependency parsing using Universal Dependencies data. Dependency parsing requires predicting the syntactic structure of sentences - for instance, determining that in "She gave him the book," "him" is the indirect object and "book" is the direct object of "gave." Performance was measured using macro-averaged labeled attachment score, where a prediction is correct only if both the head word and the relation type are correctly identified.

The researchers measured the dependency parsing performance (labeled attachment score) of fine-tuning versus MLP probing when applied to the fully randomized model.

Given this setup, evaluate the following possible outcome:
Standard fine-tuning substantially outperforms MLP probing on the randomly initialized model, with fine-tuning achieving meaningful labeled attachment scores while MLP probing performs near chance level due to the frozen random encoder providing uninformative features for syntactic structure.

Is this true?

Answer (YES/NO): NO